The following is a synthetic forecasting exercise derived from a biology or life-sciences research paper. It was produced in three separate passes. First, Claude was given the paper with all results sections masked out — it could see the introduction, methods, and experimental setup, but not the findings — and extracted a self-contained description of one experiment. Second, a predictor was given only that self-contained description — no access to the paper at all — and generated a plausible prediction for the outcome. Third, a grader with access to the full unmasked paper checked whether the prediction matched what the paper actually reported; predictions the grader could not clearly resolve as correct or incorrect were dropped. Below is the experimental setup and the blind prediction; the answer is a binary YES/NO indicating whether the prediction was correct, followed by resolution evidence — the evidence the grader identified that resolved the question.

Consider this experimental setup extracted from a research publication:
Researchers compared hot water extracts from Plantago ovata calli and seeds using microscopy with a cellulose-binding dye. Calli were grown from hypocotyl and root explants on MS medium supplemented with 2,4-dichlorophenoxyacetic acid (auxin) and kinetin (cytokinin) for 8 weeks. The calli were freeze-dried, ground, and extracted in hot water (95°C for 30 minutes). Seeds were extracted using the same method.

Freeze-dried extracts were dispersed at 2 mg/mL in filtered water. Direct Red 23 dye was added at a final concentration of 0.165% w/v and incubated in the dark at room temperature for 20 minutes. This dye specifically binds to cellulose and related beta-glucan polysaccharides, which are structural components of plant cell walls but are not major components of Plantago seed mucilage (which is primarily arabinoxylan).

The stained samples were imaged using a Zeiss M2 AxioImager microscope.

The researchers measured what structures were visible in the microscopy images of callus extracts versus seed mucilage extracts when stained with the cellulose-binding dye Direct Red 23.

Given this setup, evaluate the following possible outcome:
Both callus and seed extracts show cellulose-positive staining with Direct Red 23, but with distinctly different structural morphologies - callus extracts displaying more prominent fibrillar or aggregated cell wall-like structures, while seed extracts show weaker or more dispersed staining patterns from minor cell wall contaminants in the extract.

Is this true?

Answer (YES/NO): NO